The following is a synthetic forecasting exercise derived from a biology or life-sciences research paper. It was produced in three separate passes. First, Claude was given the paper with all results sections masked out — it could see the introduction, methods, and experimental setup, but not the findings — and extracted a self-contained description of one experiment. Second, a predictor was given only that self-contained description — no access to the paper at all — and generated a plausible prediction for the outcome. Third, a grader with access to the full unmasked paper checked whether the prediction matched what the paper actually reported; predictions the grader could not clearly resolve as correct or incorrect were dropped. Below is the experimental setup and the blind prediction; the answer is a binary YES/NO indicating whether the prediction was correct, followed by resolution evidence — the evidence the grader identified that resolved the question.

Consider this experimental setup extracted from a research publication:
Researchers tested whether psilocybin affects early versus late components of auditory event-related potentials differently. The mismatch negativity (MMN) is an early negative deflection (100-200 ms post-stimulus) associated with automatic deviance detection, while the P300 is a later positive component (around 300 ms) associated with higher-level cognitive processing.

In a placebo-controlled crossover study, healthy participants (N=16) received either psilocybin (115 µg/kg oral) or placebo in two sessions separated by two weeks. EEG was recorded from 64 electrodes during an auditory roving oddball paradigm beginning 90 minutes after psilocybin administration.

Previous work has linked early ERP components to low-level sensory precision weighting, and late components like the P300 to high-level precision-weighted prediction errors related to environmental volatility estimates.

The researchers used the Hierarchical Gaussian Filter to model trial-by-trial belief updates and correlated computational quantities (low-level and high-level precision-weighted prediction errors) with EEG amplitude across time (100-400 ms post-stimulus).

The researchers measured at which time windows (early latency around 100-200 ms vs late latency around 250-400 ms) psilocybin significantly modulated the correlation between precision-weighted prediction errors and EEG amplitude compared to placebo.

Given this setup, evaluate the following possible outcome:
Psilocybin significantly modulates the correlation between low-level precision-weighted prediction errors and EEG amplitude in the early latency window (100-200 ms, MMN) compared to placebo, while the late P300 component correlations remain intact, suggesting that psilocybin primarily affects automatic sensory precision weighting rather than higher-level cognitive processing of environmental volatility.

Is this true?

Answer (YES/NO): NO